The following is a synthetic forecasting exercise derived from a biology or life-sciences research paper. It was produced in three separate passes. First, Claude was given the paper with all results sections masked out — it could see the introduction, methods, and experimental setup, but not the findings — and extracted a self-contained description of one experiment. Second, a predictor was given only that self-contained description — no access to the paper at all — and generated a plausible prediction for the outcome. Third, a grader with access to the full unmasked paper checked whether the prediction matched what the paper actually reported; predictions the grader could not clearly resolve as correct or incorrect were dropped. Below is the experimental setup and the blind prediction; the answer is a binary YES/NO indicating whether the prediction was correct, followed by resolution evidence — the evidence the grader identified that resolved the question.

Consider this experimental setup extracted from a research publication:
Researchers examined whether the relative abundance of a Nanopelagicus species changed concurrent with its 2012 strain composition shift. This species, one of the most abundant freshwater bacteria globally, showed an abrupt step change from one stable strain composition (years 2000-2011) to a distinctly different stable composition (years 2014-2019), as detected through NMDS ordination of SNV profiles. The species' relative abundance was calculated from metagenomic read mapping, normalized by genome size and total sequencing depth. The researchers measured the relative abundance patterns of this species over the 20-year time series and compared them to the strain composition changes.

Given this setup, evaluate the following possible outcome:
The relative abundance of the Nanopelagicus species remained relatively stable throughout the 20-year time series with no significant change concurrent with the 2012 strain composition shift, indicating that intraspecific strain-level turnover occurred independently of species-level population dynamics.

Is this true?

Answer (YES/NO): YES